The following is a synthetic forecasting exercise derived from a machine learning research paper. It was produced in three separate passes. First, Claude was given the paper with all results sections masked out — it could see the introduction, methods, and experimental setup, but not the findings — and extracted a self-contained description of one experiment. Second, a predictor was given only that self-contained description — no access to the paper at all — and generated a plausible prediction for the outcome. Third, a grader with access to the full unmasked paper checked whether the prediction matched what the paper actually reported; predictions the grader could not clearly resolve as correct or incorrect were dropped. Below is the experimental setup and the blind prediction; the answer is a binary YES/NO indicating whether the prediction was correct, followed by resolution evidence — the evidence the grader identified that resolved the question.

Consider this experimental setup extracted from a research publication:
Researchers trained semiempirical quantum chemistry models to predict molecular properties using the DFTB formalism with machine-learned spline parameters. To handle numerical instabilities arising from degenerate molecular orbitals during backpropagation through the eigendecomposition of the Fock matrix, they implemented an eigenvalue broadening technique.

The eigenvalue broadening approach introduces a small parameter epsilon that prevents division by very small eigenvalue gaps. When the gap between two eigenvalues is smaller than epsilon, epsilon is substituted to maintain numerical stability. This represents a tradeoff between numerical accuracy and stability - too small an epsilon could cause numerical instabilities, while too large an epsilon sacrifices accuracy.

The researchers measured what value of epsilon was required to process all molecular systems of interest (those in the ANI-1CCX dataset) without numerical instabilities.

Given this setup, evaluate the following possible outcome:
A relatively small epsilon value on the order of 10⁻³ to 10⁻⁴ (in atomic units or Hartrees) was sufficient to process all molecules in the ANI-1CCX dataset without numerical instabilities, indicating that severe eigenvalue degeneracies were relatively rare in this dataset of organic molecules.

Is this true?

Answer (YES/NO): NO